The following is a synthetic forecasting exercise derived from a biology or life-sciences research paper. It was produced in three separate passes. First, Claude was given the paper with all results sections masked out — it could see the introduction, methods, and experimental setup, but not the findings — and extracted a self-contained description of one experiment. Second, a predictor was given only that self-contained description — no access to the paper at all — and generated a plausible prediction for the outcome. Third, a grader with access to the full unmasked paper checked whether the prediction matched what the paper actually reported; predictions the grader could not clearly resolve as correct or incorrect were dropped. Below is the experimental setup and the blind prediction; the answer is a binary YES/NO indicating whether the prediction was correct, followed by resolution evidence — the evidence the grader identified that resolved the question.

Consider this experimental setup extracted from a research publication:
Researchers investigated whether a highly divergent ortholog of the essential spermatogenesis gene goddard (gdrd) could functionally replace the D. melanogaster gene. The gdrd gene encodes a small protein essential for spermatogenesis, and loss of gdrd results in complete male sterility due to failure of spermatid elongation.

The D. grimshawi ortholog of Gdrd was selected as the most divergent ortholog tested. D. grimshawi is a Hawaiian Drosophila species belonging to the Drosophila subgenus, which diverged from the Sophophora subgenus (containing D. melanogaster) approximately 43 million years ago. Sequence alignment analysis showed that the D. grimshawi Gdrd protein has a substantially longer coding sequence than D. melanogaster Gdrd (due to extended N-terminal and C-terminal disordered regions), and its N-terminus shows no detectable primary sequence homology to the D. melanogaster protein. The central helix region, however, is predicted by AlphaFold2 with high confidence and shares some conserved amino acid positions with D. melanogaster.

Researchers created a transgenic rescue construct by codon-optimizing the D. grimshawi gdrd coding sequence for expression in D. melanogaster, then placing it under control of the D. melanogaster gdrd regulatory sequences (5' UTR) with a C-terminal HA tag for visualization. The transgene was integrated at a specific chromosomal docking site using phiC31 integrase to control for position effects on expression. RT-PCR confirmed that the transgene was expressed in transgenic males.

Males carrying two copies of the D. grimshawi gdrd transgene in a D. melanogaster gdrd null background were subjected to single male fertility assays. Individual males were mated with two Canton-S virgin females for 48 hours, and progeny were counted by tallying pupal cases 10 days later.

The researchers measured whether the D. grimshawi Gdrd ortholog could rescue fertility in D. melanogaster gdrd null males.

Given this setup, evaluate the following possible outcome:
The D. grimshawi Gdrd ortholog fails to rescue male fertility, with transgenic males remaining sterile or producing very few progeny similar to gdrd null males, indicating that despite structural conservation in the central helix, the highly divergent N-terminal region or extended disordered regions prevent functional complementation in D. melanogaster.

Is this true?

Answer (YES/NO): YES